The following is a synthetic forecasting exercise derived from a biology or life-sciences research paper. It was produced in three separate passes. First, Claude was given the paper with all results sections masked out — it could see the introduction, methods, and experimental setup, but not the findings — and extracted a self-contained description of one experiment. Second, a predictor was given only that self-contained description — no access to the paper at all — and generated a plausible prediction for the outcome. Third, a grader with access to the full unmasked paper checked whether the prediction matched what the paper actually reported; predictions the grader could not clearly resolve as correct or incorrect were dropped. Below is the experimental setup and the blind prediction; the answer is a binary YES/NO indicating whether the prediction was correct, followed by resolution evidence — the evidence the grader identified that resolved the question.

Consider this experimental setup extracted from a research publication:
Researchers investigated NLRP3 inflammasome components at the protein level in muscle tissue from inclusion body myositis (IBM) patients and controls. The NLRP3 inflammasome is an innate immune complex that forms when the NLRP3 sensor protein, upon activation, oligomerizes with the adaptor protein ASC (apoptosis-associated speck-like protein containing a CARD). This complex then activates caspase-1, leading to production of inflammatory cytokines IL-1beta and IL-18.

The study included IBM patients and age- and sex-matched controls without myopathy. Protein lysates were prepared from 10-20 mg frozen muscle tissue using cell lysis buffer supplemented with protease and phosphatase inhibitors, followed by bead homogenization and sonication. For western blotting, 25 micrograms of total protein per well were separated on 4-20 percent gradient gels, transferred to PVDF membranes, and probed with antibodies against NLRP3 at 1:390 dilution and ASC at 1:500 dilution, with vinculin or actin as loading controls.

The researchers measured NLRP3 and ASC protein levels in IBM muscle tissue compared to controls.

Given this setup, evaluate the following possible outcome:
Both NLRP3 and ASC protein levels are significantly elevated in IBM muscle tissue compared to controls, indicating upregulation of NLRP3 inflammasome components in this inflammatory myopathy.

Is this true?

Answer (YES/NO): YES